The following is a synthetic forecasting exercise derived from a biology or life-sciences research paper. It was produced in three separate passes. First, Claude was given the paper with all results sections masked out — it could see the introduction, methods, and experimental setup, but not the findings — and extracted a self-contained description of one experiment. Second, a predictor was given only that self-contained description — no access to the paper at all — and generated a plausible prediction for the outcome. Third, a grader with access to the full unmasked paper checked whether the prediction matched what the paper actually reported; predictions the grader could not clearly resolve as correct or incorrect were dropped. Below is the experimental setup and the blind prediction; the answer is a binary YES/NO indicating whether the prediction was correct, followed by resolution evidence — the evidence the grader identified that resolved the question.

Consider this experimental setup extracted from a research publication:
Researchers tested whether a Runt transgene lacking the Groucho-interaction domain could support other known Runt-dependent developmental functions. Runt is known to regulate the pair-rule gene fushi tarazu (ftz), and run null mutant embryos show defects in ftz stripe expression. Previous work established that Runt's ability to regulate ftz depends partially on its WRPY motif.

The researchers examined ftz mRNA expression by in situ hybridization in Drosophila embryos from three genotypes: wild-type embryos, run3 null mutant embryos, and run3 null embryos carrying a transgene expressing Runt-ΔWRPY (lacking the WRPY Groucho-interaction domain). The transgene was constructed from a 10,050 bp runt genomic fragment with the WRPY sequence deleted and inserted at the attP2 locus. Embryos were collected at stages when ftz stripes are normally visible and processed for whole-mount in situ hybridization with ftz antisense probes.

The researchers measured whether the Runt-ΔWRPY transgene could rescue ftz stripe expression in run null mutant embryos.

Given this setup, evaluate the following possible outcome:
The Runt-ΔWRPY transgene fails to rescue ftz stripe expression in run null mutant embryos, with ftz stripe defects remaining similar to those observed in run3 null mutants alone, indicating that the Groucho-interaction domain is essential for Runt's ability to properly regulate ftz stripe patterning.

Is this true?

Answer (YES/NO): NO